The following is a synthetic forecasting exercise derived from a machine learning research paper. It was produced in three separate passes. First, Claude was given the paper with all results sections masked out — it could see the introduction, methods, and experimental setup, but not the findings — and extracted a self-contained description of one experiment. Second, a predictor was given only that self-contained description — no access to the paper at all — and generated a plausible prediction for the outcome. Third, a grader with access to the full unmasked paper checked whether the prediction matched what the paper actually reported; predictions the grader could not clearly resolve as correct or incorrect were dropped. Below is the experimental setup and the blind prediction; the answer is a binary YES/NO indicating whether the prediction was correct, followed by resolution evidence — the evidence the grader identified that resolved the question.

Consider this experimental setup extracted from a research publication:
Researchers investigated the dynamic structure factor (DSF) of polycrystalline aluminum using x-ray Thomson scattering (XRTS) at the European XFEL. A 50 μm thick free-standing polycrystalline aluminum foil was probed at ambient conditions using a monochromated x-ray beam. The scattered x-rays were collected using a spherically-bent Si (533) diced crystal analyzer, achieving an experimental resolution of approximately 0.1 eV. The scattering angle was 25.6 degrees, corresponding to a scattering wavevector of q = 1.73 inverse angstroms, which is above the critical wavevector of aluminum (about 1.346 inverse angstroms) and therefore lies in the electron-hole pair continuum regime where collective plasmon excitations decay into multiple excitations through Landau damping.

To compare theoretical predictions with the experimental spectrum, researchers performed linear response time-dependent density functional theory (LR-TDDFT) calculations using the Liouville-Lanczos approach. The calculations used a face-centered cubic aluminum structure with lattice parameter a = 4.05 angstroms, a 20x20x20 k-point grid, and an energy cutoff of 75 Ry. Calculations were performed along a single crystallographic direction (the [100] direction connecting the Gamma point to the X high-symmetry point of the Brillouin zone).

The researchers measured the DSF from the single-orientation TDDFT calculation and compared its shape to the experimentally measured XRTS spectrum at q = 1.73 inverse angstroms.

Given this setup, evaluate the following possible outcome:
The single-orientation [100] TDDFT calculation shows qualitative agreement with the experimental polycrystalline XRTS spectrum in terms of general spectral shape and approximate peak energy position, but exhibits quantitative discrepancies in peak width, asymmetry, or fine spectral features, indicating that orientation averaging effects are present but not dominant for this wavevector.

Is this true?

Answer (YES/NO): NO